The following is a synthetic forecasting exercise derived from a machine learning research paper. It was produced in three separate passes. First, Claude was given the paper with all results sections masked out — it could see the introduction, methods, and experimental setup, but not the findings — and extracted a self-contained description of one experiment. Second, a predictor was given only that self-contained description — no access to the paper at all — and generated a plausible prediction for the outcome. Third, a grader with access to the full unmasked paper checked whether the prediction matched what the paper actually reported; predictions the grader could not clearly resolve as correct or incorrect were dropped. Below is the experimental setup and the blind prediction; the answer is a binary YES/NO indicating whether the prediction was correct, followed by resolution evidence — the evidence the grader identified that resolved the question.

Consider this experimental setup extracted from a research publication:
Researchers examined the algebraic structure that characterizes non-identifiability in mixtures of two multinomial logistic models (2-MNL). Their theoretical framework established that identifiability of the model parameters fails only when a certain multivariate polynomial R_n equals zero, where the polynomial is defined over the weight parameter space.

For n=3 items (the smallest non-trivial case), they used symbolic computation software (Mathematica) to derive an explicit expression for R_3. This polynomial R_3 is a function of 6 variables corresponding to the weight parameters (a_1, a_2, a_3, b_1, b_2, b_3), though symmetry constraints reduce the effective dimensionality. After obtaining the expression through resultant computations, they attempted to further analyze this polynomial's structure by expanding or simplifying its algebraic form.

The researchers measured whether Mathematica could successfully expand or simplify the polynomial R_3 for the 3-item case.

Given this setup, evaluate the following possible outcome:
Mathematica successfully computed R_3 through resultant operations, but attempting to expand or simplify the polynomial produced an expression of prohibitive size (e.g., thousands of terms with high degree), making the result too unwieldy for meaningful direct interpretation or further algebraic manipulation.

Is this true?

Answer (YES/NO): NO